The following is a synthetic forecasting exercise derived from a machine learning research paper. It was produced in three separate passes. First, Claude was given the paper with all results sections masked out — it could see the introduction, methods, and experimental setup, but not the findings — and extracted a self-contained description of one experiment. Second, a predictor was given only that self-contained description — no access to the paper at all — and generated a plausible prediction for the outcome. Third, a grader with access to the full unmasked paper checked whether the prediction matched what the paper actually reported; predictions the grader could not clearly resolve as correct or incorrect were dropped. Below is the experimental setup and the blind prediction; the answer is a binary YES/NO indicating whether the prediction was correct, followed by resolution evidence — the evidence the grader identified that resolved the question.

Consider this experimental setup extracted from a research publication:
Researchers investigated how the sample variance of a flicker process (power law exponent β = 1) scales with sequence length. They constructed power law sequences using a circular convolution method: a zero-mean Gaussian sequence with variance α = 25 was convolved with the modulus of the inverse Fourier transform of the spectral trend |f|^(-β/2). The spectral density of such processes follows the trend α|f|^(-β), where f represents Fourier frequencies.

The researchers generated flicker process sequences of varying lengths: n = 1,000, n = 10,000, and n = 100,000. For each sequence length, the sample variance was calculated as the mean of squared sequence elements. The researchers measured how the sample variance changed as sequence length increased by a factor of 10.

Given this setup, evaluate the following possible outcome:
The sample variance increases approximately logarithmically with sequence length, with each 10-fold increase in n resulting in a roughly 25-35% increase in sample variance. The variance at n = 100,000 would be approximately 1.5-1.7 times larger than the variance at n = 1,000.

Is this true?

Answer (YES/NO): NO